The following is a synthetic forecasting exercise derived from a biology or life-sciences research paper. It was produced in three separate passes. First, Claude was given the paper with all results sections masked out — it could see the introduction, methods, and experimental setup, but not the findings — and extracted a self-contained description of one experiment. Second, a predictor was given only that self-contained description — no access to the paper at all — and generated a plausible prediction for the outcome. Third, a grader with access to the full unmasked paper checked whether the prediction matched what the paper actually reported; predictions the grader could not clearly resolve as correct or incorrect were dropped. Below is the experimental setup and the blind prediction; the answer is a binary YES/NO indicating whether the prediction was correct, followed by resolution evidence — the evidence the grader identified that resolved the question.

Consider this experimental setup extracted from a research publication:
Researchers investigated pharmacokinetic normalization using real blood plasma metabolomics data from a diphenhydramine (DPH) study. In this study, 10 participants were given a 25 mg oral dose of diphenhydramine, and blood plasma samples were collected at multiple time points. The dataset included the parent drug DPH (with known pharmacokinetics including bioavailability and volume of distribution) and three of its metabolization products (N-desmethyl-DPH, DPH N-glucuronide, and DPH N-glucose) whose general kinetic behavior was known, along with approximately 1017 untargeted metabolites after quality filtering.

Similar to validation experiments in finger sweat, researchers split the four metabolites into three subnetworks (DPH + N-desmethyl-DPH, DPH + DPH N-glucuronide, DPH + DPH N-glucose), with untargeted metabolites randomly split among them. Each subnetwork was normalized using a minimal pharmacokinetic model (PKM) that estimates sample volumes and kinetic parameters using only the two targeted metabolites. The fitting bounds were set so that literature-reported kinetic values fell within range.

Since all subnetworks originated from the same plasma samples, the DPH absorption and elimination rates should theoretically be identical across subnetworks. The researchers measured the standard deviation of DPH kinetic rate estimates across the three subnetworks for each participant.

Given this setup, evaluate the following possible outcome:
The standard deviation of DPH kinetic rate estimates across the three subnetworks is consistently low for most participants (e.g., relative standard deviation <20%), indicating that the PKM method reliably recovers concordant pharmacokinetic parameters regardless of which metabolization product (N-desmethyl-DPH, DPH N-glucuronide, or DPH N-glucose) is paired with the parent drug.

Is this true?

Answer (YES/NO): NO